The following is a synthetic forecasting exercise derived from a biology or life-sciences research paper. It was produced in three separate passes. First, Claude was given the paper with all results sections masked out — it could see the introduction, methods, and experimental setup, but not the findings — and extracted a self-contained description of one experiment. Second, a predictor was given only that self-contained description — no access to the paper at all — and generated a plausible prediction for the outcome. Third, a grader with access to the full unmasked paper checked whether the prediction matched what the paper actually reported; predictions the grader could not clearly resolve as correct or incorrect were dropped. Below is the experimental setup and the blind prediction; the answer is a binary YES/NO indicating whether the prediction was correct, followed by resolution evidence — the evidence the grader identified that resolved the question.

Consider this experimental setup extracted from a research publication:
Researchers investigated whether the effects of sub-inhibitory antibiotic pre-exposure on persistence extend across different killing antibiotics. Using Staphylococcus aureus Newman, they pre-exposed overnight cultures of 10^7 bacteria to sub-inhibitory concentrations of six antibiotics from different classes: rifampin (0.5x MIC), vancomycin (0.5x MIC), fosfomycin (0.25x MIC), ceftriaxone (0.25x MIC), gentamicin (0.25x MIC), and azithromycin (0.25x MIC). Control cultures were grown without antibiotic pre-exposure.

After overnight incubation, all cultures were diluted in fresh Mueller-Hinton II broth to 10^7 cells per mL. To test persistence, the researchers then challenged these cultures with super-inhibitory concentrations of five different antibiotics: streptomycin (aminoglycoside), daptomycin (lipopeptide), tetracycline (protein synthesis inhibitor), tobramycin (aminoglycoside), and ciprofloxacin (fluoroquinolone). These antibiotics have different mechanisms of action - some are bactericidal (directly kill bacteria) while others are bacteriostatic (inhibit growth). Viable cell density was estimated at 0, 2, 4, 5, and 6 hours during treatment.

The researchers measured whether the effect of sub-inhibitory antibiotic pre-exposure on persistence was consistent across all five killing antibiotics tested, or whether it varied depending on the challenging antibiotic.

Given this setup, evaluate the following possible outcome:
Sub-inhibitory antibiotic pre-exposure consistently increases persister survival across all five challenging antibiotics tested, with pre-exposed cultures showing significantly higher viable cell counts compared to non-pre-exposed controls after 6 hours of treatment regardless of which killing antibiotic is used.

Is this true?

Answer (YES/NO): NO